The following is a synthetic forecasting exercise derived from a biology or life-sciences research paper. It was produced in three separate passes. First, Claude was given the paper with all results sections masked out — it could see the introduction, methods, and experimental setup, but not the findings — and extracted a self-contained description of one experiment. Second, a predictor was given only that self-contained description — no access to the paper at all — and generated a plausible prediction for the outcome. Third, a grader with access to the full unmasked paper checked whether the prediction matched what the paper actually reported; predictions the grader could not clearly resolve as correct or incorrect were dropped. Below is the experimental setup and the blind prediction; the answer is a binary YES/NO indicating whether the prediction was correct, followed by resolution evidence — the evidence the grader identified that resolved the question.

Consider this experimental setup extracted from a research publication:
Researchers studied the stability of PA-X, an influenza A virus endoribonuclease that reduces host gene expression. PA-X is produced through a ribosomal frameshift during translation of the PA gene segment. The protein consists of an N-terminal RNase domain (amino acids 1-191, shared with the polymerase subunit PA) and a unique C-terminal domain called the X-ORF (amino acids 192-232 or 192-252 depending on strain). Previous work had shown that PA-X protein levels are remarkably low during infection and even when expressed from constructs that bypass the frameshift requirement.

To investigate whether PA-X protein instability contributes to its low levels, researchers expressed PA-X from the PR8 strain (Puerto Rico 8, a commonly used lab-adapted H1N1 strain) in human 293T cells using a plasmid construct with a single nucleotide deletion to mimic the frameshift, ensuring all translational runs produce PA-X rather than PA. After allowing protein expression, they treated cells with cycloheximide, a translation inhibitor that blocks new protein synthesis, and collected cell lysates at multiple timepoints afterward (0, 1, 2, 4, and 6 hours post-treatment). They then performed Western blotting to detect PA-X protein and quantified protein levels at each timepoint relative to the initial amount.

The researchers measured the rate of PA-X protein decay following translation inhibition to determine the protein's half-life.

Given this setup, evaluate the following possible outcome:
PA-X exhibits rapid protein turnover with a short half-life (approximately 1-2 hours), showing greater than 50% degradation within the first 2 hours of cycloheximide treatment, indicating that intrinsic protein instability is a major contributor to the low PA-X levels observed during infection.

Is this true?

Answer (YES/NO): YES